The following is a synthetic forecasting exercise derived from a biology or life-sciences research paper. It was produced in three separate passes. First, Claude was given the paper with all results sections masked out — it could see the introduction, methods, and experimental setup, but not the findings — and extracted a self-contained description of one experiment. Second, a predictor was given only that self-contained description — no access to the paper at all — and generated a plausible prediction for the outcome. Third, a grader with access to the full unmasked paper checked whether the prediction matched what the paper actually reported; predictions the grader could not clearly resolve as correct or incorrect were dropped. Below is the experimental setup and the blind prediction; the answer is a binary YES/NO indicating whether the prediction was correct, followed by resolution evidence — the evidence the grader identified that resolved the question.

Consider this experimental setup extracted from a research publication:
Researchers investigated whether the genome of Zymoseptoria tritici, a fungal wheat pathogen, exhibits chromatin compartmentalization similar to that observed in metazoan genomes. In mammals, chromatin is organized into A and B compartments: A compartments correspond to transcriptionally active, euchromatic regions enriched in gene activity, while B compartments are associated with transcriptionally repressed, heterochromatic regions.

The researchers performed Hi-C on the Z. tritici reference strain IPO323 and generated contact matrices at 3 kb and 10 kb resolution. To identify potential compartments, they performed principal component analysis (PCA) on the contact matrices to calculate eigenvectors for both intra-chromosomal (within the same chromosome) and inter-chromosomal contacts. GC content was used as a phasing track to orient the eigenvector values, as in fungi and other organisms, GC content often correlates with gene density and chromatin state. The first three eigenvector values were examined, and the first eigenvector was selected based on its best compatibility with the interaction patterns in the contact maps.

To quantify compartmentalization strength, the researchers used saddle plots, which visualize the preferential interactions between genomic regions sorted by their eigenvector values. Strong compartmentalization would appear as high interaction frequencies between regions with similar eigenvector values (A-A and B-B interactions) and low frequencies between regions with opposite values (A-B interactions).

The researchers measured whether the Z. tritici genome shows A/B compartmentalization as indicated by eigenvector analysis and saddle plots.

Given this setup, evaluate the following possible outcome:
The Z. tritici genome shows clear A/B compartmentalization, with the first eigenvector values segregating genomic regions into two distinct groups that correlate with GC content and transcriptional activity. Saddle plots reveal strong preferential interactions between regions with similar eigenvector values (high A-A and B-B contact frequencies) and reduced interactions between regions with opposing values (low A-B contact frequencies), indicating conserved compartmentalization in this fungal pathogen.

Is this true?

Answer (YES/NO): NO